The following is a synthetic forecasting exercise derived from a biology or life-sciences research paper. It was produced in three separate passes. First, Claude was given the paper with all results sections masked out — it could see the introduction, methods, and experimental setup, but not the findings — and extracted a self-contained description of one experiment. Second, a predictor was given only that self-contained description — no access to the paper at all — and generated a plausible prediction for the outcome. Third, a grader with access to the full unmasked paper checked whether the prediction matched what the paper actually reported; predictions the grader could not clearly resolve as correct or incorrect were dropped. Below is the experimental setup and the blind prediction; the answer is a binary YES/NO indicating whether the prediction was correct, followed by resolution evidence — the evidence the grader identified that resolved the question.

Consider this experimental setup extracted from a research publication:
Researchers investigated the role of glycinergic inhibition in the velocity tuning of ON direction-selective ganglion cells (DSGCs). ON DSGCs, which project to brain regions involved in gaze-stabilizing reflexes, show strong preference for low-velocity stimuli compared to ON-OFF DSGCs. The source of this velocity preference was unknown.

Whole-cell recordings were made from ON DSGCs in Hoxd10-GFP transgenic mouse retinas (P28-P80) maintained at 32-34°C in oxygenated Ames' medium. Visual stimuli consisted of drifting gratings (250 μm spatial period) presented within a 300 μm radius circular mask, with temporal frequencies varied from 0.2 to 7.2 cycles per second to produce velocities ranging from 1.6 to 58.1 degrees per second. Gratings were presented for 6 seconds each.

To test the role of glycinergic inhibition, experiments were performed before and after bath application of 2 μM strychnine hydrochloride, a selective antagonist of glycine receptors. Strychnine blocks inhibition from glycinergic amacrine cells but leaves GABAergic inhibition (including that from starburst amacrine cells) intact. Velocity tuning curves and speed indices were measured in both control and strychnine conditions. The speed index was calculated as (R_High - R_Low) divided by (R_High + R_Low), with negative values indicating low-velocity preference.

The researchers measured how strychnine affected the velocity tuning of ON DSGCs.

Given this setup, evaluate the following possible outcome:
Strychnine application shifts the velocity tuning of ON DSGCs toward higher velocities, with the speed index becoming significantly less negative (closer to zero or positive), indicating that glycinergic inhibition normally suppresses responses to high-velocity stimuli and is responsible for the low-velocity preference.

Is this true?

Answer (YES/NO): YES